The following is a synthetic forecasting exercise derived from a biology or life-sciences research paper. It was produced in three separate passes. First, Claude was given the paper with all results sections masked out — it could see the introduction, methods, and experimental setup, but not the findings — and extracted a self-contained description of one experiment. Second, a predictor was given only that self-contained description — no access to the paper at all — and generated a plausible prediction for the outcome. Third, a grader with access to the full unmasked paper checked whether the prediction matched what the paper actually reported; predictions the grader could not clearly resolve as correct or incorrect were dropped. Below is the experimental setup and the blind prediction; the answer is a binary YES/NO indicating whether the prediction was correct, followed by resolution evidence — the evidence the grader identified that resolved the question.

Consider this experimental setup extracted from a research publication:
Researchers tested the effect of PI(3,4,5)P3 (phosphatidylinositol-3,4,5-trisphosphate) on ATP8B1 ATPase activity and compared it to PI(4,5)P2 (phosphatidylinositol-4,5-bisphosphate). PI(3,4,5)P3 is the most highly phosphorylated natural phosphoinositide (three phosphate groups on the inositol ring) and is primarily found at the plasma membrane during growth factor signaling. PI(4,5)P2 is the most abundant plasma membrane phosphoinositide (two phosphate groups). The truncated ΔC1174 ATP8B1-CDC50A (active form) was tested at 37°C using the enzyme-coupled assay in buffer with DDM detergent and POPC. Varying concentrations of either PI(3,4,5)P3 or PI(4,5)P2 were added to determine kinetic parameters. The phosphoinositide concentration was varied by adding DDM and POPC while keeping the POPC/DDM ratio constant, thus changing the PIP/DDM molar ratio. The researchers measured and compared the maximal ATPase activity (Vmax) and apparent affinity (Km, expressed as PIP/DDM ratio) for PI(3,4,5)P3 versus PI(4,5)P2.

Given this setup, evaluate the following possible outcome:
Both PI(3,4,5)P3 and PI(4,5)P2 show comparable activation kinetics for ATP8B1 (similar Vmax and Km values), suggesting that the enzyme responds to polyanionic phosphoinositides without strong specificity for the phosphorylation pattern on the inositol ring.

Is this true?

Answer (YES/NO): NO